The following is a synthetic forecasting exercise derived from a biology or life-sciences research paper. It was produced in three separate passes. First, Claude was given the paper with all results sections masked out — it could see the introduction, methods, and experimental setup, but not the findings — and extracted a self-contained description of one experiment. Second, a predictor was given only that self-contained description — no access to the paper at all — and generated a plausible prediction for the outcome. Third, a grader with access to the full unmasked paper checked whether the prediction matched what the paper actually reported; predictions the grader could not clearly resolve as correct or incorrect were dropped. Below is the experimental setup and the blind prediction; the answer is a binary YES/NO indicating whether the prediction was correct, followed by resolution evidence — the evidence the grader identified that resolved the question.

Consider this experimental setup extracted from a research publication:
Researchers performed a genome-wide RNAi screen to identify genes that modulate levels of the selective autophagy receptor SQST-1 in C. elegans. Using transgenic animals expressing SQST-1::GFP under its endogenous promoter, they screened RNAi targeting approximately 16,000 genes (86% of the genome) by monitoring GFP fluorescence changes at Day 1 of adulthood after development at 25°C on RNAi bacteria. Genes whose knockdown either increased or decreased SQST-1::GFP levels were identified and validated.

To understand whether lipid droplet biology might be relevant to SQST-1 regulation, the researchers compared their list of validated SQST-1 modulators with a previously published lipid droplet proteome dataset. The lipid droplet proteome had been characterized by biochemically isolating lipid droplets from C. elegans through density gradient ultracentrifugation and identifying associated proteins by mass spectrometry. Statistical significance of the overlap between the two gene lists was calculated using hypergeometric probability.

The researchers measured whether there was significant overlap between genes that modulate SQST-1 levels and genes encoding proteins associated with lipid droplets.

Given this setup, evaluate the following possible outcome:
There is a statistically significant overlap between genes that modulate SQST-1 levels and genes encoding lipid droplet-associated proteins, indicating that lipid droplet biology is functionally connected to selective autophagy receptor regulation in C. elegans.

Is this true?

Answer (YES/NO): YES